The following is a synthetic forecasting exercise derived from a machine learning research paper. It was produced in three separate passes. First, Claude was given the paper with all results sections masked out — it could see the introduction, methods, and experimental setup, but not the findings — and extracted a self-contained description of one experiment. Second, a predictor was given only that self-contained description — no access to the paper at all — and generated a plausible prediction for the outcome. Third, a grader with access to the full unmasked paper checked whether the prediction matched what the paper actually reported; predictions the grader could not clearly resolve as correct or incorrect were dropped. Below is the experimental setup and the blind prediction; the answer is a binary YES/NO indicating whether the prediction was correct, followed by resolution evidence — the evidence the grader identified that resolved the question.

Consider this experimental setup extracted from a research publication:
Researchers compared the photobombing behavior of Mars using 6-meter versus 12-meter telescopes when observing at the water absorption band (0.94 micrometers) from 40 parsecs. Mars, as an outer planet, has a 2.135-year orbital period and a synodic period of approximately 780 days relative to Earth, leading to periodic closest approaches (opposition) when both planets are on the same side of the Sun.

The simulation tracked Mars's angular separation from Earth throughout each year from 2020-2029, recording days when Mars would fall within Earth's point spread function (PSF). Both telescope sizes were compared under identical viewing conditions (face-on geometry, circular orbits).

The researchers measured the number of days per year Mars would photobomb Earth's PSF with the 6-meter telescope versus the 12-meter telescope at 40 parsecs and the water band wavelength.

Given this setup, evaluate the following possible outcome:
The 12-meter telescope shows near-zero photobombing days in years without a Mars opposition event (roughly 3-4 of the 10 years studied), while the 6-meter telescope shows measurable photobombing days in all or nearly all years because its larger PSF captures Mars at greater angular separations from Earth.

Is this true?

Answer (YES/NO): YES